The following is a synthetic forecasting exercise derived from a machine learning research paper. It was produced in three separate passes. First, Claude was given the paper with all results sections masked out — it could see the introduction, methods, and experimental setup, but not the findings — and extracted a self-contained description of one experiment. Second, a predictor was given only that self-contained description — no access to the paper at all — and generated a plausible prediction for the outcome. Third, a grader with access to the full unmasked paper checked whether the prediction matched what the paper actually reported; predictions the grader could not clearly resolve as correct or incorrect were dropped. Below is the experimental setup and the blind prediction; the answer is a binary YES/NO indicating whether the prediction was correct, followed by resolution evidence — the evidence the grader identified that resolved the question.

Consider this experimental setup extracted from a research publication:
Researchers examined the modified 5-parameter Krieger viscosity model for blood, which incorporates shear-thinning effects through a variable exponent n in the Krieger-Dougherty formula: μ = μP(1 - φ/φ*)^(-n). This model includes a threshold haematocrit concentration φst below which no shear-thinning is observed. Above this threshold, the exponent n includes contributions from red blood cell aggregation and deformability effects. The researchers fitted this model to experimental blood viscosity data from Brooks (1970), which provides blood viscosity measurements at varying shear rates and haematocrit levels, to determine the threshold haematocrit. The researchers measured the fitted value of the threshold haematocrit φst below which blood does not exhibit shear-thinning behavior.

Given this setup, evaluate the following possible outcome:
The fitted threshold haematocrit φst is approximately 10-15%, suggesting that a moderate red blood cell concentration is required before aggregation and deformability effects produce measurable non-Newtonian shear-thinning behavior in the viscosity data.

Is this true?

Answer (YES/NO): YES